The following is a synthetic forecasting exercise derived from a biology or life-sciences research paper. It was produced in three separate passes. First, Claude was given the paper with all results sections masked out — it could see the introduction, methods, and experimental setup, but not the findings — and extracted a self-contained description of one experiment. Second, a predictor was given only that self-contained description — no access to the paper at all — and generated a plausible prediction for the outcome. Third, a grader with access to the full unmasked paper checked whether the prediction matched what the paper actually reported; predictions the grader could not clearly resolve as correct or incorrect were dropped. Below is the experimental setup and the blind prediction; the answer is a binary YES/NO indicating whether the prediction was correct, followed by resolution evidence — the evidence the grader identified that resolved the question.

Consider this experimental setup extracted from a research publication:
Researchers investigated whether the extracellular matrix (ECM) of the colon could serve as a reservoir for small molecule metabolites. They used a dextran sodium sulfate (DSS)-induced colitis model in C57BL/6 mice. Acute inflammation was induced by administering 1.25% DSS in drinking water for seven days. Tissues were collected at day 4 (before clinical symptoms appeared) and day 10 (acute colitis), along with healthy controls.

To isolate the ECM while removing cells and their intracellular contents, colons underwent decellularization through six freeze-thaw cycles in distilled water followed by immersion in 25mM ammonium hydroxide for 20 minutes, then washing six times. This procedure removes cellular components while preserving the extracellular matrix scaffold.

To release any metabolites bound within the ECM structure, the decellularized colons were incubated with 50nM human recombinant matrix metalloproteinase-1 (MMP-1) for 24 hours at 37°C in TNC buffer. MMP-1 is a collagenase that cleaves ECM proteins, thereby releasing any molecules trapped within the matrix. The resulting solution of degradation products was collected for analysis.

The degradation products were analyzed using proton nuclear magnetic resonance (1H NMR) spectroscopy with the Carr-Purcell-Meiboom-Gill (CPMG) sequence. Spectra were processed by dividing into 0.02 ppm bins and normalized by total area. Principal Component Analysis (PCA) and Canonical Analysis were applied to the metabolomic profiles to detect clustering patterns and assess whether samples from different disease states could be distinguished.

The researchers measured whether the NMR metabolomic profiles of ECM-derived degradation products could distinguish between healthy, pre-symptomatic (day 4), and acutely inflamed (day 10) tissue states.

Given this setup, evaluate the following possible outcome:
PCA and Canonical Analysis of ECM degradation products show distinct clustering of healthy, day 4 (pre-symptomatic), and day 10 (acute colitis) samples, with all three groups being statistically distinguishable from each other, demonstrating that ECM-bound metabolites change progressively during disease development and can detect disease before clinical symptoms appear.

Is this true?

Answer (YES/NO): YES